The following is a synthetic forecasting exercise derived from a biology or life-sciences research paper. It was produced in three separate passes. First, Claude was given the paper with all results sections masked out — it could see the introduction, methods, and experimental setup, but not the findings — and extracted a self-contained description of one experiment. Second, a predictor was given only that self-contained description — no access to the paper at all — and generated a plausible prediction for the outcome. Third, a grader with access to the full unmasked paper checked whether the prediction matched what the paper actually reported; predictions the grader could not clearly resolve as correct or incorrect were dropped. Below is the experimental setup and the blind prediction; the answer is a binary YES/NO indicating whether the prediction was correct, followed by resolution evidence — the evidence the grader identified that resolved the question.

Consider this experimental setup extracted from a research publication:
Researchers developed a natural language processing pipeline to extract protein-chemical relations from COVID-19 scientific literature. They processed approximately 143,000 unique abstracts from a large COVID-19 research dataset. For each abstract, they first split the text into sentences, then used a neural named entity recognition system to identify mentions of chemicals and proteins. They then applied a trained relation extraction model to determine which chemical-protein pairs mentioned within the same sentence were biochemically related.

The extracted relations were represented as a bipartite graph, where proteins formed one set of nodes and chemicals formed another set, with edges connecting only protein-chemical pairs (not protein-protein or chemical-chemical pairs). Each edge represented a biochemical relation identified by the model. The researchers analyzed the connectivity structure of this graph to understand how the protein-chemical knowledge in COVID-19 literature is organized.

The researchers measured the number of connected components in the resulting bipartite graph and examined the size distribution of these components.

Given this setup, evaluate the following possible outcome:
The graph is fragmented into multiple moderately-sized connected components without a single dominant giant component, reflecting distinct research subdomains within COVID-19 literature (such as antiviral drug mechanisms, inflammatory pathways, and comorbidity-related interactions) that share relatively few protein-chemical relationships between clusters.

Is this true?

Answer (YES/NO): NO